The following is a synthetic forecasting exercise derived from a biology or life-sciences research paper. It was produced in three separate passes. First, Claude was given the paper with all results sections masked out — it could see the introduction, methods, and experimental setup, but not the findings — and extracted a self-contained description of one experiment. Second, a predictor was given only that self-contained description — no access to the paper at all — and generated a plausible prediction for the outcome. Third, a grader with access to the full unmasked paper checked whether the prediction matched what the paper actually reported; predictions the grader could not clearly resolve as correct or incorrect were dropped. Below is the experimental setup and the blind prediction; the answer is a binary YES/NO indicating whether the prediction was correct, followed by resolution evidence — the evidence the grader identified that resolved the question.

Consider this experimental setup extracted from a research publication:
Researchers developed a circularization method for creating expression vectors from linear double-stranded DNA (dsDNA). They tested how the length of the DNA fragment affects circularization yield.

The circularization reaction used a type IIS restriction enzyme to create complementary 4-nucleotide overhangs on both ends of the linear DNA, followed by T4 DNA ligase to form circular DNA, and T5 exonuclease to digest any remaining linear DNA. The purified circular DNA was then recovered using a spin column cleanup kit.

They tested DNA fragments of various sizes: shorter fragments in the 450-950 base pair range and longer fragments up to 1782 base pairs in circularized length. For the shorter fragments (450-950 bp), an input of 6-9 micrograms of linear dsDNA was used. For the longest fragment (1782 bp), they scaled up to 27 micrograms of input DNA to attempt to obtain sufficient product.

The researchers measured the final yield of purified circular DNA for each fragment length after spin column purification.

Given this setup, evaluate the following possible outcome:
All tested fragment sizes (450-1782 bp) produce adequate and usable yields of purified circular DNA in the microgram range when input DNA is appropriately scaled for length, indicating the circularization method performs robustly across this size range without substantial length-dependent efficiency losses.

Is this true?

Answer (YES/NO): NO